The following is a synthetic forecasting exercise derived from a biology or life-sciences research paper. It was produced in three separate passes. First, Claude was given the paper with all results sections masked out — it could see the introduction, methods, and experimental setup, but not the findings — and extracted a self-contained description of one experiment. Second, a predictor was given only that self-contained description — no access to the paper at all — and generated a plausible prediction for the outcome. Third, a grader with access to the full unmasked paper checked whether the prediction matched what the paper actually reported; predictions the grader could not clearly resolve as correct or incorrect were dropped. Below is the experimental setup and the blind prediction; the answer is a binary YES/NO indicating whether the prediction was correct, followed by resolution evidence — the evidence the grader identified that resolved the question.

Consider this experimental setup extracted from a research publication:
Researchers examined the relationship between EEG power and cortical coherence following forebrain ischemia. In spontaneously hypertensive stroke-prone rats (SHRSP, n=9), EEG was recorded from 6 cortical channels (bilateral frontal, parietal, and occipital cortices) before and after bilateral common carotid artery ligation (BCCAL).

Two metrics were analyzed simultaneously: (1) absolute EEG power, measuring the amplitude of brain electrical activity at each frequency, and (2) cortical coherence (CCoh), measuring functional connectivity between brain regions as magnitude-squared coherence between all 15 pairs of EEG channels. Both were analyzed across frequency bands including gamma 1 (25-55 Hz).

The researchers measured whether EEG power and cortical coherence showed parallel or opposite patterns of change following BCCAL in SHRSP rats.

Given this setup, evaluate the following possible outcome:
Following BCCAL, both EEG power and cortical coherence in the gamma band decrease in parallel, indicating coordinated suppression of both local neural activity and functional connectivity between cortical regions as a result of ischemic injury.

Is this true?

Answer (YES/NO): NO